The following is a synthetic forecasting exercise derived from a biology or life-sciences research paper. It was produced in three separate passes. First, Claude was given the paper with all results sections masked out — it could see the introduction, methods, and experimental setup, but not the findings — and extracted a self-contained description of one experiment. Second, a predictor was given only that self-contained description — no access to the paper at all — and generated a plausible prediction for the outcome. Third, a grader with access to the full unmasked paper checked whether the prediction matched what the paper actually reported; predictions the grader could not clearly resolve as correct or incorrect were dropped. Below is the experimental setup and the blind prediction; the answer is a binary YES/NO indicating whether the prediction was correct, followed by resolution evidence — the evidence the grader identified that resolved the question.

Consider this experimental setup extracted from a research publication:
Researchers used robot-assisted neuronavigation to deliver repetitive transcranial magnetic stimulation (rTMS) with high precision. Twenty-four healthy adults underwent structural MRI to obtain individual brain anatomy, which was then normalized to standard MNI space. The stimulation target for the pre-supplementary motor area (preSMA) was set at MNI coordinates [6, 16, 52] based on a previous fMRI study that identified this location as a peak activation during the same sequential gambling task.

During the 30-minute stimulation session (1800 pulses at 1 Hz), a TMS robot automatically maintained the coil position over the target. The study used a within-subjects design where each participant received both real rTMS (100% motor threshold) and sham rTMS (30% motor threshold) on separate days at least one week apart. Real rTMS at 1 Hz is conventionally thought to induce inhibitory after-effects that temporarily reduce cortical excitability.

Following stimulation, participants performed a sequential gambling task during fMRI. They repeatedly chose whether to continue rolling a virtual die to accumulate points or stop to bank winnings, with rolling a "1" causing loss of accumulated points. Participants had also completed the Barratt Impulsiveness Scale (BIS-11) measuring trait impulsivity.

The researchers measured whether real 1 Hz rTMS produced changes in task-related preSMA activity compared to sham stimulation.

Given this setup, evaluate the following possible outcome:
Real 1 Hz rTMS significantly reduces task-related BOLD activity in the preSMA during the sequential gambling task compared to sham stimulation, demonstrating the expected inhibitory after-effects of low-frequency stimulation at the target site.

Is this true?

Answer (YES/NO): NO